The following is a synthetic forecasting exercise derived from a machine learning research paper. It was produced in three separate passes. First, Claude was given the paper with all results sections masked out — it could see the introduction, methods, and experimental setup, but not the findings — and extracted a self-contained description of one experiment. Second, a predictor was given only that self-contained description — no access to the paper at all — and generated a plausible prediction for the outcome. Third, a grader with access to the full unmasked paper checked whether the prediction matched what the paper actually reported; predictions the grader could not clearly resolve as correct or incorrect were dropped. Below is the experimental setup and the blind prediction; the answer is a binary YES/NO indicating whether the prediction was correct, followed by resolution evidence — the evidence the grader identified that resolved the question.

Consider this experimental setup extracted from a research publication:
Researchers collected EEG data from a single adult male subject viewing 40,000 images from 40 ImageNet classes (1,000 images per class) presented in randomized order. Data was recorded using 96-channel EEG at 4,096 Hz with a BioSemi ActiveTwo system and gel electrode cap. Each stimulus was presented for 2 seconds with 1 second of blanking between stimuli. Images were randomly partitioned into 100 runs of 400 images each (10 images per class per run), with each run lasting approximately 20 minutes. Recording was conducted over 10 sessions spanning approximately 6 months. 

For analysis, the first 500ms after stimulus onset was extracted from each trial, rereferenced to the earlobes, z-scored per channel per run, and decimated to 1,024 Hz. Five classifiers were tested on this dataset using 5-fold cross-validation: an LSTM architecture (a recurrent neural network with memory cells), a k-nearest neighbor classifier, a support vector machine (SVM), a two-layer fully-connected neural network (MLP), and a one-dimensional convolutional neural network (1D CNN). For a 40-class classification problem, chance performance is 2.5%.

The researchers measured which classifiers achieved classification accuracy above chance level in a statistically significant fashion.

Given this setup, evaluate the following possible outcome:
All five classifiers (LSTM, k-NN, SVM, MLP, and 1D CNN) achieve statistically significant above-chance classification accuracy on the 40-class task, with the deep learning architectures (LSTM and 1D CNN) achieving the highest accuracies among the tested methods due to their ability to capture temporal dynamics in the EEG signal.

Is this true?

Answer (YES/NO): NO